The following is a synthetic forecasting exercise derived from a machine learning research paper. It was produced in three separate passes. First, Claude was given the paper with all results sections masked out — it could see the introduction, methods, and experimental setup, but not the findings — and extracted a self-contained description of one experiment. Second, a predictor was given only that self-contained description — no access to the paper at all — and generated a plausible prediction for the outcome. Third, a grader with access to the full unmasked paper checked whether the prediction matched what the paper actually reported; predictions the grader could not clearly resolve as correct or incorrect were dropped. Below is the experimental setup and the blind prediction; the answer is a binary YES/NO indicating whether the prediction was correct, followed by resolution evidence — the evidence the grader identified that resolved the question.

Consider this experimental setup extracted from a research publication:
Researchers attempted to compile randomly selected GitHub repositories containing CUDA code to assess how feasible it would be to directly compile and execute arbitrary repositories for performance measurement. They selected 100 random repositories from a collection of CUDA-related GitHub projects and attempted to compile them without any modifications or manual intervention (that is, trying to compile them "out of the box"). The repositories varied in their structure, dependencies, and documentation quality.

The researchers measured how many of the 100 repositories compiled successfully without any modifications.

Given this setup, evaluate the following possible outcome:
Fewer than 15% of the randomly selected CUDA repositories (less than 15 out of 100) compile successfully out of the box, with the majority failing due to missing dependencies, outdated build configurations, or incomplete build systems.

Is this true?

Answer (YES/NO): YES